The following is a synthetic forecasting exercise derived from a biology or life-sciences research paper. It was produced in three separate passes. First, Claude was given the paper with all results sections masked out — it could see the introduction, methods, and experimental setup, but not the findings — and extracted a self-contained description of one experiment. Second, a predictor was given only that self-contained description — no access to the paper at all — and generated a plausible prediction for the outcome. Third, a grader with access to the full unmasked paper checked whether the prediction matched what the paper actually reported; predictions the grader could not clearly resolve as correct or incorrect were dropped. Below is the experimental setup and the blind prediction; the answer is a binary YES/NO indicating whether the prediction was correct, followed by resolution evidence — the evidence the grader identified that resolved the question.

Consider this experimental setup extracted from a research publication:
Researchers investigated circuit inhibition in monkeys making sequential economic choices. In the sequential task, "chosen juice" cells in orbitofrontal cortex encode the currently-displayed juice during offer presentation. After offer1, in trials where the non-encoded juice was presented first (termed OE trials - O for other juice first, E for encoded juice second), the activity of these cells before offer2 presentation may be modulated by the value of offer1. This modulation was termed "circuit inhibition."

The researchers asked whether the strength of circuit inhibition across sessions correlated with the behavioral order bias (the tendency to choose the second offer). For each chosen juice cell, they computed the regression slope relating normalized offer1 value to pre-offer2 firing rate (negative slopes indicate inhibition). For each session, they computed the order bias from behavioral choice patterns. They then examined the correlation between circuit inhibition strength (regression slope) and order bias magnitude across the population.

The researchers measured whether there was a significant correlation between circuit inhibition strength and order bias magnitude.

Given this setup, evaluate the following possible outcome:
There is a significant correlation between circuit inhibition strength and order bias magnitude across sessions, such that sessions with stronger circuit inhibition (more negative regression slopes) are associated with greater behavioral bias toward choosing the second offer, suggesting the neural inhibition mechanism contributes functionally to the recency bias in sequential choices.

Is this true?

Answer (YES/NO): NO